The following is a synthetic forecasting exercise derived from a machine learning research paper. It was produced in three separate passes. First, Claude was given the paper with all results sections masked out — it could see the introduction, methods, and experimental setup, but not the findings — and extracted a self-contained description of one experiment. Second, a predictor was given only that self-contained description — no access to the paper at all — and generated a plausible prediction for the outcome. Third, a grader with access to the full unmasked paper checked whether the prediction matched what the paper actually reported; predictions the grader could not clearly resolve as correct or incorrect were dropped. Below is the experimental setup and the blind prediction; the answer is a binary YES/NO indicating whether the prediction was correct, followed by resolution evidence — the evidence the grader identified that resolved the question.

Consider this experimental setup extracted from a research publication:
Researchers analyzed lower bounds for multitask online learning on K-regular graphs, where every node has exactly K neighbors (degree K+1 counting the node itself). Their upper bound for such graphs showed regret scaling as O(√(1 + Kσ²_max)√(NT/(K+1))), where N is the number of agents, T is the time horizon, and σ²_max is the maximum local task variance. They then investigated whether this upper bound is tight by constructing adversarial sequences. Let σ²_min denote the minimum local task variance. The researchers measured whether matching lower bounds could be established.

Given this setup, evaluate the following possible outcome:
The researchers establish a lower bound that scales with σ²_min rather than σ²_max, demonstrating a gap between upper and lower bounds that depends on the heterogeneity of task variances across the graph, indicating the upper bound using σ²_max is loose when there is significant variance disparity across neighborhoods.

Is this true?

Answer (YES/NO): NO